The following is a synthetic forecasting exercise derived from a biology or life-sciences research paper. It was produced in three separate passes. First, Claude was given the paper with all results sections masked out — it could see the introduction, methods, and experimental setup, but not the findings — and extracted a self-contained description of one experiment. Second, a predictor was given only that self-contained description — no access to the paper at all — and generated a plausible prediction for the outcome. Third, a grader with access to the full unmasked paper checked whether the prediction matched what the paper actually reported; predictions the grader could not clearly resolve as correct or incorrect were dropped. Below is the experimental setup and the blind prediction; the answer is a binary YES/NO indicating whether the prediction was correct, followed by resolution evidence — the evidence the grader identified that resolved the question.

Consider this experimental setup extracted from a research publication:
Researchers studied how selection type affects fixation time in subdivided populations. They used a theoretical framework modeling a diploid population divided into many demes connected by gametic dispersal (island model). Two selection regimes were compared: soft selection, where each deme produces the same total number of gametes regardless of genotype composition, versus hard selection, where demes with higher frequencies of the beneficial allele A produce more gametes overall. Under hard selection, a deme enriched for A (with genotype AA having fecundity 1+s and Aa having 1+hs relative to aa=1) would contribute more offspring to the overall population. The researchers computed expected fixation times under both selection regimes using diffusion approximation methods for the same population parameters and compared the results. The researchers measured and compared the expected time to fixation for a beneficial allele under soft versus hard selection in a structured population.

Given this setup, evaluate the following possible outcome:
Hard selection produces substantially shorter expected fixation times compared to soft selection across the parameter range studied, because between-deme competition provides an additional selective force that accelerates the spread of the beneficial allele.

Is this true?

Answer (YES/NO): NO